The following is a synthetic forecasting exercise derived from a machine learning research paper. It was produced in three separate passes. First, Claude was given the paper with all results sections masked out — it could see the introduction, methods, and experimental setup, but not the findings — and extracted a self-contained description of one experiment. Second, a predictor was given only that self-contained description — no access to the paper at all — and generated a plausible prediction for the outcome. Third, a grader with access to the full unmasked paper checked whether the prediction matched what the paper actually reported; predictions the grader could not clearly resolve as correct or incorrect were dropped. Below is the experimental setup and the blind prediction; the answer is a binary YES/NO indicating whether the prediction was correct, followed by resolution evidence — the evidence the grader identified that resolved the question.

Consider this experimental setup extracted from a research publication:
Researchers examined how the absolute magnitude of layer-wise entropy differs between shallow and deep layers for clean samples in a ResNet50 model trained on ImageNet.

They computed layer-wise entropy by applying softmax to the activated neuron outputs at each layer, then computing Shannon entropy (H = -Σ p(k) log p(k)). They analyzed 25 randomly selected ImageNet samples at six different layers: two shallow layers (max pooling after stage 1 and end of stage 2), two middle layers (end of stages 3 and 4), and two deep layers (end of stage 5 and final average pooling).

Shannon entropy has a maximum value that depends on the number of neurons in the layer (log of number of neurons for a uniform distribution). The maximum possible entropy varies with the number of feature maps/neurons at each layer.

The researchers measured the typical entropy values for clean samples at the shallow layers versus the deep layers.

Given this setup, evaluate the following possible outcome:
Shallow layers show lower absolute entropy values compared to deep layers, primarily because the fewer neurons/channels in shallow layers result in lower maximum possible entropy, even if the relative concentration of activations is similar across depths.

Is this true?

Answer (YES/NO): NO